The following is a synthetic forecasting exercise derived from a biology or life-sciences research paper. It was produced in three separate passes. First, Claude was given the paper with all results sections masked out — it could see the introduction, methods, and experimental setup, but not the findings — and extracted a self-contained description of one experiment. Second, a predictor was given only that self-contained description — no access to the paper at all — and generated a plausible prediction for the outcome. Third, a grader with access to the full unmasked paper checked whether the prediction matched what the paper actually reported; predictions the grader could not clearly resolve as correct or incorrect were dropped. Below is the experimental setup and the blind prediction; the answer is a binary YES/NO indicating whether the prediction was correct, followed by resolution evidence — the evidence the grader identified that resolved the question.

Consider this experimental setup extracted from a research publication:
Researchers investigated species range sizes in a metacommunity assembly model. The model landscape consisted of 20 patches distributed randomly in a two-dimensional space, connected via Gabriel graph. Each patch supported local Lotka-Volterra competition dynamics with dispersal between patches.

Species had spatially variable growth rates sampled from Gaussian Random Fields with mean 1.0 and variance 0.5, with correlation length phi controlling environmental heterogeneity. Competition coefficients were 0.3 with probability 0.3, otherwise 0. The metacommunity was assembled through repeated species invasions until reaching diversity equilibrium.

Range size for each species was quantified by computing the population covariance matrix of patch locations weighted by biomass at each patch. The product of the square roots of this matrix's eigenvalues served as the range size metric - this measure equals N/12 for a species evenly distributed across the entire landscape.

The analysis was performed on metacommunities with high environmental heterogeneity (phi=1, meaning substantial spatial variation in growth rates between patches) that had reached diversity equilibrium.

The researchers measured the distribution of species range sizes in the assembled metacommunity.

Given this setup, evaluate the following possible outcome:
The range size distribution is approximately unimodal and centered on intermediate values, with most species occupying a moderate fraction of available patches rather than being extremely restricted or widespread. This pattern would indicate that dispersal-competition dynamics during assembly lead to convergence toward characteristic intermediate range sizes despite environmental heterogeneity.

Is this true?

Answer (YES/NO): NO